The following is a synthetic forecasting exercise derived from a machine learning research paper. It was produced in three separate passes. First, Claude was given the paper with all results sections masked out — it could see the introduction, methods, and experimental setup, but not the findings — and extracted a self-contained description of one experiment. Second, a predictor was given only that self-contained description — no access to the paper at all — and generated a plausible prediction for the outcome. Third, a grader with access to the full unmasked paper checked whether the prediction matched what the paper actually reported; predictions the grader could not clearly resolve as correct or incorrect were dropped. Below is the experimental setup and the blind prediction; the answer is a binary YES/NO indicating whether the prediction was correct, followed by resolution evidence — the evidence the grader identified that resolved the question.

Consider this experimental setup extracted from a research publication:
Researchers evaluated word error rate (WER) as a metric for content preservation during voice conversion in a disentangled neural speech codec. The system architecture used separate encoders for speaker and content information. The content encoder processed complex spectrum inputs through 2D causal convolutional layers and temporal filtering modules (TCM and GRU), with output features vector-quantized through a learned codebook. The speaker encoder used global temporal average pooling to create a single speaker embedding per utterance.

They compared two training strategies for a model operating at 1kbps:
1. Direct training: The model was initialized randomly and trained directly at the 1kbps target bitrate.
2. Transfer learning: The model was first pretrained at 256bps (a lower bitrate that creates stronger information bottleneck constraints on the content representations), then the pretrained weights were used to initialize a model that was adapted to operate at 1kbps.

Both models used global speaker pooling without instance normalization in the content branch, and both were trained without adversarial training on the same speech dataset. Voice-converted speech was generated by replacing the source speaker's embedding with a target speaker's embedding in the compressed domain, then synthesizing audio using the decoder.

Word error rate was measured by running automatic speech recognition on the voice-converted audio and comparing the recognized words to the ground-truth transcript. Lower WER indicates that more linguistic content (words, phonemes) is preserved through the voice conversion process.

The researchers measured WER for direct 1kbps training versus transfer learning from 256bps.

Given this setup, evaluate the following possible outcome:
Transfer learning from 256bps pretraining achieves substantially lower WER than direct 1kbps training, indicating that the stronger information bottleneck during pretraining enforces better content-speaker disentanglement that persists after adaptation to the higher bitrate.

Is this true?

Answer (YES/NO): YES